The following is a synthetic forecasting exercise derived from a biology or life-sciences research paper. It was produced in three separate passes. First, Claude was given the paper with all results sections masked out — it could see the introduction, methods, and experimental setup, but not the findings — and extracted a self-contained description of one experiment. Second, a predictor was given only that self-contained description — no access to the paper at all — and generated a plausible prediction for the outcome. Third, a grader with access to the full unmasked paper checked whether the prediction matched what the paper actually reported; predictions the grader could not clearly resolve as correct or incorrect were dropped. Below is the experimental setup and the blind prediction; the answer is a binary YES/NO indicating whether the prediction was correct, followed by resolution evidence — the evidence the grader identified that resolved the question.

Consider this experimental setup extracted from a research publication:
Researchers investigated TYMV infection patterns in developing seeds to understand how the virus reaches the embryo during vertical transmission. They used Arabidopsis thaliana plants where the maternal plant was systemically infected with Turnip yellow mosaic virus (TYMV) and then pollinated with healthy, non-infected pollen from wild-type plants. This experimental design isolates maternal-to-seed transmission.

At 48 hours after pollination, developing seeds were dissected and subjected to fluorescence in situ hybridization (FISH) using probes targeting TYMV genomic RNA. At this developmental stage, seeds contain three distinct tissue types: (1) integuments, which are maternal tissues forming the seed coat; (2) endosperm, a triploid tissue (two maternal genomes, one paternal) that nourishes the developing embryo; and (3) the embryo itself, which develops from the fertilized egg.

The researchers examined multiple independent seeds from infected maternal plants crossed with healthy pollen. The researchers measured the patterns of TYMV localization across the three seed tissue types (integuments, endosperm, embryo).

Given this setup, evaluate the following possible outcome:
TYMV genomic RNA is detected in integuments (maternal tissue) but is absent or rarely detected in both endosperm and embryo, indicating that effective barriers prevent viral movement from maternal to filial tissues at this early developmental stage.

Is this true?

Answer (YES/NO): NO